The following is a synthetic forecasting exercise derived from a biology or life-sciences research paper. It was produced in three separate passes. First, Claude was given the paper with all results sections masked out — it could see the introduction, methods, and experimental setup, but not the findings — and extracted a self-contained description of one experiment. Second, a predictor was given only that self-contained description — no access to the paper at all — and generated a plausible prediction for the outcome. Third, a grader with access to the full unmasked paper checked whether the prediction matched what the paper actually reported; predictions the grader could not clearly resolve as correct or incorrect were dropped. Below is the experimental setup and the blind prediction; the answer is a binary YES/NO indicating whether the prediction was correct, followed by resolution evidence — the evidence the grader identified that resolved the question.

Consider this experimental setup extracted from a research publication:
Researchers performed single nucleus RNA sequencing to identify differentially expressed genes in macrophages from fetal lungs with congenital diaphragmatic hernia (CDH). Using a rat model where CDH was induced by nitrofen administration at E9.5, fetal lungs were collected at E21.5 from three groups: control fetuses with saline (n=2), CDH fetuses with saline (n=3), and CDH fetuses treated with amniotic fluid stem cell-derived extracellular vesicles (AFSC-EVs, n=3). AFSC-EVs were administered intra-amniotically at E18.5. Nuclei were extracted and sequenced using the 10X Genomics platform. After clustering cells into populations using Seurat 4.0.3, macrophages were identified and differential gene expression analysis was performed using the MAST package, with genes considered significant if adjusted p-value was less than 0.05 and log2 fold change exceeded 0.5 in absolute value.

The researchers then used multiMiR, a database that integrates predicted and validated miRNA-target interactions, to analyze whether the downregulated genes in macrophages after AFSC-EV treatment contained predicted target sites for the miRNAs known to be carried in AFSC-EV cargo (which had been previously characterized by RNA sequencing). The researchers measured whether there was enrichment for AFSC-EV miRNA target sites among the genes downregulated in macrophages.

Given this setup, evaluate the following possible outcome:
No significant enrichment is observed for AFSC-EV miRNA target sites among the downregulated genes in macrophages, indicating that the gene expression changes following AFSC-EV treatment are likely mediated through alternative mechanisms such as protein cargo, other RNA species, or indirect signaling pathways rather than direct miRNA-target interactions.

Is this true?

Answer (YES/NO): NO